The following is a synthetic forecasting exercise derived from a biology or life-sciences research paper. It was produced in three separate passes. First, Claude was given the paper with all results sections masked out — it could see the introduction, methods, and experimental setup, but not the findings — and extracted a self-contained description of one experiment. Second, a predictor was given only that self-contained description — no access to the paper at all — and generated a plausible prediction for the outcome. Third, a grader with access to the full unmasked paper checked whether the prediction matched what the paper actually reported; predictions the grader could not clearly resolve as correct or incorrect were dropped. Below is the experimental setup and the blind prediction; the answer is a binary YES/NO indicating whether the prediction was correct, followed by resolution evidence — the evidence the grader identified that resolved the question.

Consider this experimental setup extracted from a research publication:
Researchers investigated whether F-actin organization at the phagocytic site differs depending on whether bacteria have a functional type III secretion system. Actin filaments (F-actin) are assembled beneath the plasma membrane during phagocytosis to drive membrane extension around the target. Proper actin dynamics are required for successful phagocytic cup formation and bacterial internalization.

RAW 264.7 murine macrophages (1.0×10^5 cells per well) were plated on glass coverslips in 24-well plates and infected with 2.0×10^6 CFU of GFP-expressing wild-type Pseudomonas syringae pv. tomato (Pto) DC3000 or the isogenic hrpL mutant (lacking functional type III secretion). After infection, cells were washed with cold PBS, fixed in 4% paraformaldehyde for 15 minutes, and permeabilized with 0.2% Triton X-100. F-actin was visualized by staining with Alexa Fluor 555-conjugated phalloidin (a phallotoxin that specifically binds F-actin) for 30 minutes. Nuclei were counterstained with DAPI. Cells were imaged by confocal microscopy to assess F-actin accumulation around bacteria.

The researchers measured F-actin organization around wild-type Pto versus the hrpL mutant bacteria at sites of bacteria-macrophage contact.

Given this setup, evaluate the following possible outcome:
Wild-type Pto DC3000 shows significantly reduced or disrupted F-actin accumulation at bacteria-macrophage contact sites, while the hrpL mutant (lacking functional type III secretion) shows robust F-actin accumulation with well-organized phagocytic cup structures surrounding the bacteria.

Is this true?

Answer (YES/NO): YES